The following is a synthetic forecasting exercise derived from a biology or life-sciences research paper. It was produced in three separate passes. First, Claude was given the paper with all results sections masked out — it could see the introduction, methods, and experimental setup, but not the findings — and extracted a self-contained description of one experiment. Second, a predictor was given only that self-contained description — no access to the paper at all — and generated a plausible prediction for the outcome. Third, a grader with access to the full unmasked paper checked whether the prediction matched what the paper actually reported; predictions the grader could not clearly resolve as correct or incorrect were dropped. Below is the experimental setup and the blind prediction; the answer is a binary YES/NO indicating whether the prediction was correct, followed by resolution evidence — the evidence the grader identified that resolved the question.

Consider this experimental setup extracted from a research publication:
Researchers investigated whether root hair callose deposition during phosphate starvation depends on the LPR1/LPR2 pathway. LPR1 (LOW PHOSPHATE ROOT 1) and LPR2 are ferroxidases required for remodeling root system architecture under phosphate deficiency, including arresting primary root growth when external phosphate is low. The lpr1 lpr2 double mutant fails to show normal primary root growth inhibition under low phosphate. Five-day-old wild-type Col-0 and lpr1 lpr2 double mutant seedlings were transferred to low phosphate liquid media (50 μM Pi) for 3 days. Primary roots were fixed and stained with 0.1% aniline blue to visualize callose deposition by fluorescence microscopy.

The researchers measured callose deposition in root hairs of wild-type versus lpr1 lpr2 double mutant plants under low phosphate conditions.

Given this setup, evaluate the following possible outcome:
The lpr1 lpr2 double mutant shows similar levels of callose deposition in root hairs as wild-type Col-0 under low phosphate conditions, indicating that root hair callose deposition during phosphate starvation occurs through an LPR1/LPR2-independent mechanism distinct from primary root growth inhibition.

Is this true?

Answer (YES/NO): YES